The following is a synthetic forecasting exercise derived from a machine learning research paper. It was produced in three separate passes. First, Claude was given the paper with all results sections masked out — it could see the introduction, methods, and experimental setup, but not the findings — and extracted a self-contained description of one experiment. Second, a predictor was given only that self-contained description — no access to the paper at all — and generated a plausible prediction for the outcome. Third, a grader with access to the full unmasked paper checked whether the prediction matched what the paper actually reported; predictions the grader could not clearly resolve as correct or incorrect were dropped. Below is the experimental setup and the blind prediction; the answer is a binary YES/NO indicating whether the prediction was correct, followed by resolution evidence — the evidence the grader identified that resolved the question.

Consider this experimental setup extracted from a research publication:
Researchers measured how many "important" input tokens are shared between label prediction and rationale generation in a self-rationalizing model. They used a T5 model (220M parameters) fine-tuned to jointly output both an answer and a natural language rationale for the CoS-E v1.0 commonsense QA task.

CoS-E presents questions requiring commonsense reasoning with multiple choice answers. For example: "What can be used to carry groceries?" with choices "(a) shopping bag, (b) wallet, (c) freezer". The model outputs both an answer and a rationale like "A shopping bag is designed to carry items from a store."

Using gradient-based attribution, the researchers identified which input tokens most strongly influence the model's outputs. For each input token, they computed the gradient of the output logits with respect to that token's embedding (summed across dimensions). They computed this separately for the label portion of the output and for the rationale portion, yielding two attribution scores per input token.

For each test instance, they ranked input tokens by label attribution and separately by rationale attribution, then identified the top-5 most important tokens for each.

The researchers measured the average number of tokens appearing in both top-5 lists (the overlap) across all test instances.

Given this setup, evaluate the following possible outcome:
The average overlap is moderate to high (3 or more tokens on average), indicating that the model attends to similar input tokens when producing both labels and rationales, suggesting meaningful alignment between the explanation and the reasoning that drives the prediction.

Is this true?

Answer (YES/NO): NO